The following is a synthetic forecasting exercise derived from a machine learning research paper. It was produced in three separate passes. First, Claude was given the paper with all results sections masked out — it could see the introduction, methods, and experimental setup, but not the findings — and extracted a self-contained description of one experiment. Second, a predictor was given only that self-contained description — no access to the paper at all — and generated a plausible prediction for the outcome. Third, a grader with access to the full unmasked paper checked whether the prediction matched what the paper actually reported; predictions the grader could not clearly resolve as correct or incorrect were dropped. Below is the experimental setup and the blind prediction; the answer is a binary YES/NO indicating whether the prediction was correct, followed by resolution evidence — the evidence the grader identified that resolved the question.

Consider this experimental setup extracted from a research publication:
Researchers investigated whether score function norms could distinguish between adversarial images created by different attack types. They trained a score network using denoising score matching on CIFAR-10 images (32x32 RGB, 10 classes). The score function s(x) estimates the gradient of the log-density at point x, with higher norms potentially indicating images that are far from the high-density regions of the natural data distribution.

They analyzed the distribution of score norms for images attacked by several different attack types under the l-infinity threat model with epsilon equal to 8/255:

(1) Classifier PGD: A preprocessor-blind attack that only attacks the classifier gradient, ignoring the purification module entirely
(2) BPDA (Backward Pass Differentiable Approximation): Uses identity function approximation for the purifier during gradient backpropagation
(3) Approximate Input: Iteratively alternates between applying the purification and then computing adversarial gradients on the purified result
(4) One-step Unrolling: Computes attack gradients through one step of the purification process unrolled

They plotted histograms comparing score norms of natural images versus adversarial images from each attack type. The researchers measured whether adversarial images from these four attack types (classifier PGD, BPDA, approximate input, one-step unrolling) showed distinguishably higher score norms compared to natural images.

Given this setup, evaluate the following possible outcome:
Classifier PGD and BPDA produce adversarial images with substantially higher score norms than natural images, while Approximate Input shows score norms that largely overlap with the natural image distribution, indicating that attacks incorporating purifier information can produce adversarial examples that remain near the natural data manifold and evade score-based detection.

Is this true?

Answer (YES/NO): NO